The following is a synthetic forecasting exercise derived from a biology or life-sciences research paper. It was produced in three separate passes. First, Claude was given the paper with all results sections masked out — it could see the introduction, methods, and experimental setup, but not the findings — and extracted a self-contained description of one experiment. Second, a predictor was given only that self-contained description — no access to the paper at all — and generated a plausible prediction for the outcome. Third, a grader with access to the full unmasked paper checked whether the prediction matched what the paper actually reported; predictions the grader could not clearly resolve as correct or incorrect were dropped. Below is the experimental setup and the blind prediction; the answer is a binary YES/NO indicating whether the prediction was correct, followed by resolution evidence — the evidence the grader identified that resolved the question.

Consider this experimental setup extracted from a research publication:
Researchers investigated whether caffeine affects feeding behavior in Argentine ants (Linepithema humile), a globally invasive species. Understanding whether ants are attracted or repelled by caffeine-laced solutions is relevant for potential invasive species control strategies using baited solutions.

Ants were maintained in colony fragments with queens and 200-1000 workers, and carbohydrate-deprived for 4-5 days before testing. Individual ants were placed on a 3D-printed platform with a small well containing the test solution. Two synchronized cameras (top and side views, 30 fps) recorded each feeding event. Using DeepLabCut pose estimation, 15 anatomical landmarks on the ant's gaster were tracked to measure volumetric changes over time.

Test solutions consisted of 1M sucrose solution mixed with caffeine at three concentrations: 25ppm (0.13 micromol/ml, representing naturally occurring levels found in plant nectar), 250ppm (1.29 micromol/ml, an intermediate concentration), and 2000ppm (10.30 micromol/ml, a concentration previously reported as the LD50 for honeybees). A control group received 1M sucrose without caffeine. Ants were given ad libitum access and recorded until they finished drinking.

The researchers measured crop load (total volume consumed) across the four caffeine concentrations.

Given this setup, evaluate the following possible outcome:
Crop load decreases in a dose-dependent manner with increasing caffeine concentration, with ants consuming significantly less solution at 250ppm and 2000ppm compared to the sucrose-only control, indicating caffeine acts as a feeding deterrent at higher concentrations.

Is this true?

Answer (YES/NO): NO